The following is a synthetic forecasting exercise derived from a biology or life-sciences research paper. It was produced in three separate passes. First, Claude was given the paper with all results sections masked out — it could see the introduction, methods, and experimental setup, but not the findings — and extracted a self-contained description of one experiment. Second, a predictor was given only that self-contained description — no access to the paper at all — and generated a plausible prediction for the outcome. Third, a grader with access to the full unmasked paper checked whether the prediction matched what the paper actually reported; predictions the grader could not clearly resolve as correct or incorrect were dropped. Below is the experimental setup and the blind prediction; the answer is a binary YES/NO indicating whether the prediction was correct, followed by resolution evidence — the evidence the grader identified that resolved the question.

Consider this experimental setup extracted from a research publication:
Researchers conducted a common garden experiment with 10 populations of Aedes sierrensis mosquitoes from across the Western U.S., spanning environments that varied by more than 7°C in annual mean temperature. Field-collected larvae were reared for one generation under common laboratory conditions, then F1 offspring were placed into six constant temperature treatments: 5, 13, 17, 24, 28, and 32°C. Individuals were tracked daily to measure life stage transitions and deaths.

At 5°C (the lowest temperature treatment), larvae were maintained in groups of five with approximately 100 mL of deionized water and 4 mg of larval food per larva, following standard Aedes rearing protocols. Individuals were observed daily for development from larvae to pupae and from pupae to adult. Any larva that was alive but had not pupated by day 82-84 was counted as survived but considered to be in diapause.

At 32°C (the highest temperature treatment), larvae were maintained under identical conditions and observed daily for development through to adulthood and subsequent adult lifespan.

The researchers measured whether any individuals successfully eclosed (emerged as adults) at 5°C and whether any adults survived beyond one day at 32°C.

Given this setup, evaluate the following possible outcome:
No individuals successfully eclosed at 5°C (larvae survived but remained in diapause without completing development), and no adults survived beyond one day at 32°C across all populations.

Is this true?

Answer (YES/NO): YES